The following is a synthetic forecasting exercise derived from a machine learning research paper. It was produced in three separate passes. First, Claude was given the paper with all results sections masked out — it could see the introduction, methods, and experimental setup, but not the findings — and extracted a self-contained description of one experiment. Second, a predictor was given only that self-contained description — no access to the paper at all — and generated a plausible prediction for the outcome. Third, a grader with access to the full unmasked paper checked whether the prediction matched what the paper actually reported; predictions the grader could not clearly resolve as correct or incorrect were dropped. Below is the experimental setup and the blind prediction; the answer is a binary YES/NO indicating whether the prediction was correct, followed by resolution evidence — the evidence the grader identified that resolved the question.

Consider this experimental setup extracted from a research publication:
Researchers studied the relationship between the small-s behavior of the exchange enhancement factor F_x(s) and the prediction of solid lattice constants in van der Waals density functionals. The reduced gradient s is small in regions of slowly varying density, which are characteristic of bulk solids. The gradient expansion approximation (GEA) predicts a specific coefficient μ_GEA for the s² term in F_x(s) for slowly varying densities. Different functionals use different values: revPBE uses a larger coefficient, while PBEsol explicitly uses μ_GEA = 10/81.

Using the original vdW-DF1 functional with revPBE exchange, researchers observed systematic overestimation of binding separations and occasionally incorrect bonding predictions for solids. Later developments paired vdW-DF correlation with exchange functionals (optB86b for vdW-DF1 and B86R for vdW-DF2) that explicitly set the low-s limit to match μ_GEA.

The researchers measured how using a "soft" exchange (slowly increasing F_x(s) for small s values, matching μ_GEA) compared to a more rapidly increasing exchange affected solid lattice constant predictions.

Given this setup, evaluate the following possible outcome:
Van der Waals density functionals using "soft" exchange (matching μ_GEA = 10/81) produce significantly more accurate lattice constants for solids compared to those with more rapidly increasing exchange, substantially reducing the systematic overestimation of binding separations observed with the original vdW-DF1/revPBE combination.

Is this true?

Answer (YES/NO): YES